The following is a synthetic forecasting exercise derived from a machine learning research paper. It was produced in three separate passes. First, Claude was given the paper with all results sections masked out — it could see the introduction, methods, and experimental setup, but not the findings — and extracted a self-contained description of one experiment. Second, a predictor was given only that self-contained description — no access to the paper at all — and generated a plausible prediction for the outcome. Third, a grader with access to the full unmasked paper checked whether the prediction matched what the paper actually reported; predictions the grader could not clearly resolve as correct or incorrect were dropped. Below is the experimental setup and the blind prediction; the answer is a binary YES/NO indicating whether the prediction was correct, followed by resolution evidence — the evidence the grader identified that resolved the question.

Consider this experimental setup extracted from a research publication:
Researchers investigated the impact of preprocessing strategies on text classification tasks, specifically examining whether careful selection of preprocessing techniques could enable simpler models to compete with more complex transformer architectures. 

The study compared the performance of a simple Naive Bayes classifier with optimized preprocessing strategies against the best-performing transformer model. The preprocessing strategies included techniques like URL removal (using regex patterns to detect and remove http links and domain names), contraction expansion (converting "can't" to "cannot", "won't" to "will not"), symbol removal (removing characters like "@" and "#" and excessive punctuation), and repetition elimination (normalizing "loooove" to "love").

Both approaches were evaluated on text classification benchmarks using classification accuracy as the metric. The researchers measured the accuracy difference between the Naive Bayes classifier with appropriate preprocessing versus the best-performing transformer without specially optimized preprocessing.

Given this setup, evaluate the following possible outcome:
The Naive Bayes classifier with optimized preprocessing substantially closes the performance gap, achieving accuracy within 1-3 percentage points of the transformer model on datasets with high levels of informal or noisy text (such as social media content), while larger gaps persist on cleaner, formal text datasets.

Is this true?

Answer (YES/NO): NO